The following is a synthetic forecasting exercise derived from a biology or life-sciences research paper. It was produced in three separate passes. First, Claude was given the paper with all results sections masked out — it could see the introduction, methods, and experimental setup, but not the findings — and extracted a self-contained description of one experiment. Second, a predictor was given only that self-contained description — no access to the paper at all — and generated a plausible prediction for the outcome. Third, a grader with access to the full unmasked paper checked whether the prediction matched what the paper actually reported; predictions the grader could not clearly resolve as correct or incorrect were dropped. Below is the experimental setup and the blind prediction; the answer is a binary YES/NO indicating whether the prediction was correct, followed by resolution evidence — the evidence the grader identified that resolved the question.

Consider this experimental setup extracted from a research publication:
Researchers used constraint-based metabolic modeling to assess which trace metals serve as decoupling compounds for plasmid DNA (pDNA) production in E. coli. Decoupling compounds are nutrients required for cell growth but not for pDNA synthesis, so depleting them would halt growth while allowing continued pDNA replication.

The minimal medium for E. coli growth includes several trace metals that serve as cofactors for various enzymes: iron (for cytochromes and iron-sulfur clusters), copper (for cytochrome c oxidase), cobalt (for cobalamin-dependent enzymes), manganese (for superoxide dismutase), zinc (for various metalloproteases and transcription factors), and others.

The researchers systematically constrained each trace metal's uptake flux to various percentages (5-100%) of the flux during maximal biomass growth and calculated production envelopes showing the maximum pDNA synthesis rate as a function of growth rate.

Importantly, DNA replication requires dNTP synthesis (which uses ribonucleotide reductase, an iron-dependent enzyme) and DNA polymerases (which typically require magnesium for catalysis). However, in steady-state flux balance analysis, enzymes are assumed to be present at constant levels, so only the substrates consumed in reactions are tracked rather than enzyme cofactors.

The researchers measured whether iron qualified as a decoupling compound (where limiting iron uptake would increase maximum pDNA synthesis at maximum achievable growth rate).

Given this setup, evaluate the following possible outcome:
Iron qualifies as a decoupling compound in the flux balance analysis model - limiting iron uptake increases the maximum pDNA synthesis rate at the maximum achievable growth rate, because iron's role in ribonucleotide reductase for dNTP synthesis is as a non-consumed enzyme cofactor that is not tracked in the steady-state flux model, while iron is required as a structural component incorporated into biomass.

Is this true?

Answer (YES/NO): YES